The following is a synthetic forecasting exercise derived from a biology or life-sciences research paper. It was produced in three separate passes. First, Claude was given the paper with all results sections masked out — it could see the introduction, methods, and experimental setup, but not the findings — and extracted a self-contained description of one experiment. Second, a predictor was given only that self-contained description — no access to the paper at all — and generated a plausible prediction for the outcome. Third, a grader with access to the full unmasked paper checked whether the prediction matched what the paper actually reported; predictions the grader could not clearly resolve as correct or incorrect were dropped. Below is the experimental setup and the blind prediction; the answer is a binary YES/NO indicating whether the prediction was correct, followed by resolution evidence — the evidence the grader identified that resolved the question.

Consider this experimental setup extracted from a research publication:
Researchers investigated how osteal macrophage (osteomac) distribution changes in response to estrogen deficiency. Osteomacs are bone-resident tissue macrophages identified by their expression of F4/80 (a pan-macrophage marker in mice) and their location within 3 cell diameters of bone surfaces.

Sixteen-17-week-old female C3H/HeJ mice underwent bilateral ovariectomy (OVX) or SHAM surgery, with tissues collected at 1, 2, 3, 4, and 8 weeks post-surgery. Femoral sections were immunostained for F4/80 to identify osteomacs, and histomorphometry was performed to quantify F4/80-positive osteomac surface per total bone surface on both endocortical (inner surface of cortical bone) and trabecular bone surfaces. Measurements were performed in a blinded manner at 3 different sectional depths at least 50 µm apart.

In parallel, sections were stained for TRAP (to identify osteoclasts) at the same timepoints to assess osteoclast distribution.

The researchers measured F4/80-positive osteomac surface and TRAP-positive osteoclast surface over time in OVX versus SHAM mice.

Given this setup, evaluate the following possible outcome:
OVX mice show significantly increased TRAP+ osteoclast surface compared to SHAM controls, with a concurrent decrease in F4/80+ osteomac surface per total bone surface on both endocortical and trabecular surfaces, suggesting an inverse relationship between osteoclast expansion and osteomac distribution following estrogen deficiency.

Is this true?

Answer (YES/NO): NO